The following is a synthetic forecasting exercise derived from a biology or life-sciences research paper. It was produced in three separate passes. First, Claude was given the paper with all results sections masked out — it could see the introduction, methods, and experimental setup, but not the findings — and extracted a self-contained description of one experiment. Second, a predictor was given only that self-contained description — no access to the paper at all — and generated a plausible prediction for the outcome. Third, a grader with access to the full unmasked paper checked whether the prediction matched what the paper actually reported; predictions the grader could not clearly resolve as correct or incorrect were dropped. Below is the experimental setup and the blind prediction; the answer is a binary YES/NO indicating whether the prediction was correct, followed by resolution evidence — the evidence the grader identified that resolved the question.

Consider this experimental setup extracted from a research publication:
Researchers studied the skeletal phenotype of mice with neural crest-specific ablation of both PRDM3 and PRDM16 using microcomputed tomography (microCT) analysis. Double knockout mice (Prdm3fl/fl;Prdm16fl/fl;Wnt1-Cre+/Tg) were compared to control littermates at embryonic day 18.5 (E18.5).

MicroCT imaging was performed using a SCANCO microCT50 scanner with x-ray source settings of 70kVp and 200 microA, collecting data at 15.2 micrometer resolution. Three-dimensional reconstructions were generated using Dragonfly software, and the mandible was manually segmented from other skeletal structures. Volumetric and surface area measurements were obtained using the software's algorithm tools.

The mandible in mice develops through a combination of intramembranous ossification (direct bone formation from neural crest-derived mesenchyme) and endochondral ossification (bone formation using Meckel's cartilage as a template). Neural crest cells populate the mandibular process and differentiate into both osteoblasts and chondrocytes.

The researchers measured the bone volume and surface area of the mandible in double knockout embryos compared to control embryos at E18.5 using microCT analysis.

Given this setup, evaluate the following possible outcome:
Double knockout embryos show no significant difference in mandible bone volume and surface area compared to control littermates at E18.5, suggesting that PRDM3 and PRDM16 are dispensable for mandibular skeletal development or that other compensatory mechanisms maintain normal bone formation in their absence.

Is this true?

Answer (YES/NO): NO